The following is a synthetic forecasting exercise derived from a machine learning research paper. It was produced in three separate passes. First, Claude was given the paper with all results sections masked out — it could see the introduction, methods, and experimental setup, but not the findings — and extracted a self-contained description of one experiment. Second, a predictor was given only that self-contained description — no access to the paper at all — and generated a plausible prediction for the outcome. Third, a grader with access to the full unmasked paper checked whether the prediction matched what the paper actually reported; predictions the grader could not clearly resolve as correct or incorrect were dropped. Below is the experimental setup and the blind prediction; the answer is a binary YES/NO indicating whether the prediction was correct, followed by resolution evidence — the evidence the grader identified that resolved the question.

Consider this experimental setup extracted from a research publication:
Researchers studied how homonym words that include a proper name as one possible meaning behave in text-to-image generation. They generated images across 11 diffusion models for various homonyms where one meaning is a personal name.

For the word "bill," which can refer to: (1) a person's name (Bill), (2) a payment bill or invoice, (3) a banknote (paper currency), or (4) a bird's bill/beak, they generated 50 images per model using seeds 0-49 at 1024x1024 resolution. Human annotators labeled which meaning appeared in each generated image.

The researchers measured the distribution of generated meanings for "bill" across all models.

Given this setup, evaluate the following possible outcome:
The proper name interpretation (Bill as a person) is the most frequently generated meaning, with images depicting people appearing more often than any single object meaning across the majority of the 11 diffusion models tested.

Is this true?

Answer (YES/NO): YES